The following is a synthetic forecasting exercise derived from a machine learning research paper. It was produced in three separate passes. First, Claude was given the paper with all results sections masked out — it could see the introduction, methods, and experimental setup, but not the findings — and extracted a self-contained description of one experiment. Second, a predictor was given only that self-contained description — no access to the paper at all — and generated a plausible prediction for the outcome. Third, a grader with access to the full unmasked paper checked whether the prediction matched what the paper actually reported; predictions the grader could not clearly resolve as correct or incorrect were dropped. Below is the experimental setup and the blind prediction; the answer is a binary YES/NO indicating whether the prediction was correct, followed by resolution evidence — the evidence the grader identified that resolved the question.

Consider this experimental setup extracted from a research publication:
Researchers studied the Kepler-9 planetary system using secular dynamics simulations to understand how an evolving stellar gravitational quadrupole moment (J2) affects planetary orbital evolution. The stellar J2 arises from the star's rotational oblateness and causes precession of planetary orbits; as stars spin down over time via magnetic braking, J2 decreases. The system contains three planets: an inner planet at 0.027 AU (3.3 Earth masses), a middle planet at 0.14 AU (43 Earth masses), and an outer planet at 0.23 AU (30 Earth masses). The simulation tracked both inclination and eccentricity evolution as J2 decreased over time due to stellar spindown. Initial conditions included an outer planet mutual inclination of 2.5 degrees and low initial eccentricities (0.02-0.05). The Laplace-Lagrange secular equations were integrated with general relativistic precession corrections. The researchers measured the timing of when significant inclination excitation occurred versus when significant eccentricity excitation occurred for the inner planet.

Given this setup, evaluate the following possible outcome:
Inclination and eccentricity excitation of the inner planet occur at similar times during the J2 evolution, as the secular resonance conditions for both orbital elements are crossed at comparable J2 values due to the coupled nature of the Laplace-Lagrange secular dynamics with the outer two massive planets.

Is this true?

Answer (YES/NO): NO